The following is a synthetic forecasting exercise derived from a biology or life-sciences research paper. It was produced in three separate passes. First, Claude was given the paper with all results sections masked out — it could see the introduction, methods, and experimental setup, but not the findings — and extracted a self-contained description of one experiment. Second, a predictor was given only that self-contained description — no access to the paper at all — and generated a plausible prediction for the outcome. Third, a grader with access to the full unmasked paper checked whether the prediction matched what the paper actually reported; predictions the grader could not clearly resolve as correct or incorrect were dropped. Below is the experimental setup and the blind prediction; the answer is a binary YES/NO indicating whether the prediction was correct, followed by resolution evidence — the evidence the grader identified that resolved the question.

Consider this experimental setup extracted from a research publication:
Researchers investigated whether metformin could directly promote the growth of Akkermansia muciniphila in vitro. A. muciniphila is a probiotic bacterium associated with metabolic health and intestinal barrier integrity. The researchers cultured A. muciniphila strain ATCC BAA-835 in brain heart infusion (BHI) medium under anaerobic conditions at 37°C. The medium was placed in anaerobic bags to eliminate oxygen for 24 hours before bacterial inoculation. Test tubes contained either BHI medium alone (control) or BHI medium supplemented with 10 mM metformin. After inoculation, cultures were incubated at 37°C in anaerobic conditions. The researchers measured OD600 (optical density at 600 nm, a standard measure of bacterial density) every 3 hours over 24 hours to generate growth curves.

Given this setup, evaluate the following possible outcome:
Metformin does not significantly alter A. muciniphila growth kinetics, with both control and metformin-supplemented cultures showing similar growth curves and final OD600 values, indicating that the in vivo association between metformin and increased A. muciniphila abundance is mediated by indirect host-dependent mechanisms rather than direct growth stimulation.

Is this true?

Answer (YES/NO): YES